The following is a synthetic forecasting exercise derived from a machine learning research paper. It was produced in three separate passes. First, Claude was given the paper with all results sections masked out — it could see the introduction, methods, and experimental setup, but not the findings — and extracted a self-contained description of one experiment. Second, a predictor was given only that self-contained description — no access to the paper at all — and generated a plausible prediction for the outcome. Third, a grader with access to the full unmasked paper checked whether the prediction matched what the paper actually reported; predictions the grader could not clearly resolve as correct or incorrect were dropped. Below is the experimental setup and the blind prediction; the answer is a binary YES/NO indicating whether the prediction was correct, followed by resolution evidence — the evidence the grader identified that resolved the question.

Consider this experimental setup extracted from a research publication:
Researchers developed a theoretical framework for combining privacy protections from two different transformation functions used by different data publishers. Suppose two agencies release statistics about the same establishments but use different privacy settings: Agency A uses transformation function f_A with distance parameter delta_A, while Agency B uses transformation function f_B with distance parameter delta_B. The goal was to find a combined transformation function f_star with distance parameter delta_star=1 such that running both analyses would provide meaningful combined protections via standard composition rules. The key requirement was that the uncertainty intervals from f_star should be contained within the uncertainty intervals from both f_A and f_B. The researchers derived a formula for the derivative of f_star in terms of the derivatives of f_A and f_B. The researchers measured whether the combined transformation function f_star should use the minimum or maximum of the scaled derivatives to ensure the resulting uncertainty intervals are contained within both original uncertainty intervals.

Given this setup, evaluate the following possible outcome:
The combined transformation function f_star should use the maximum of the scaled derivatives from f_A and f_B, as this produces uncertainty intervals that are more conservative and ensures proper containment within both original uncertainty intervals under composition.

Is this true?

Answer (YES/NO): YES